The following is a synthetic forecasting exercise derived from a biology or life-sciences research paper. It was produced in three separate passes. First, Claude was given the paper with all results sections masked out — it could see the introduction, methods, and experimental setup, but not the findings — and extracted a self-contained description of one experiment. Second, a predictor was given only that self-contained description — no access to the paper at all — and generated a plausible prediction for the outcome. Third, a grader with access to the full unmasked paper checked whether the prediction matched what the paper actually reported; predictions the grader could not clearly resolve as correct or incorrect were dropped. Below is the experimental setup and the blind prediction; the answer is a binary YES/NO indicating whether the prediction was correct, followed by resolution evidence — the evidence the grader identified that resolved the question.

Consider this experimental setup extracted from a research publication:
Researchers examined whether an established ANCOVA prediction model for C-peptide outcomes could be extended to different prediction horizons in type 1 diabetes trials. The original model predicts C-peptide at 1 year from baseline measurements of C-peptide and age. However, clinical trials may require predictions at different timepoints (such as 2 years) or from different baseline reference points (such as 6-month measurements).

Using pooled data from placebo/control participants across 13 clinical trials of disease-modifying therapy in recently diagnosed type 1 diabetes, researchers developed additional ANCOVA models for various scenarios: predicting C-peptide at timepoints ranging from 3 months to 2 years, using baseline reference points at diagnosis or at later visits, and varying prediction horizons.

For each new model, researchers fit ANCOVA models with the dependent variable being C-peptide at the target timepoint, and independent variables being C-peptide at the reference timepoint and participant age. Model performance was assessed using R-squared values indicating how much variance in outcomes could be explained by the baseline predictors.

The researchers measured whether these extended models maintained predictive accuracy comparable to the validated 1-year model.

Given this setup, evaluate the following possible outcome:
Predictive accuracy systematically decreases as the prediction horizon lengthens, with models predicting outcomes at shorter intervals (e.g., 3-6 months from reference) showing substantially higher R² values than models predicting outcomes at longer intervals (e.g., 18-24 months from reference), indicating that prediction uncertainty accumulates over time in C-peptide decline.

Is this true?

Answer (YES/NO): YES